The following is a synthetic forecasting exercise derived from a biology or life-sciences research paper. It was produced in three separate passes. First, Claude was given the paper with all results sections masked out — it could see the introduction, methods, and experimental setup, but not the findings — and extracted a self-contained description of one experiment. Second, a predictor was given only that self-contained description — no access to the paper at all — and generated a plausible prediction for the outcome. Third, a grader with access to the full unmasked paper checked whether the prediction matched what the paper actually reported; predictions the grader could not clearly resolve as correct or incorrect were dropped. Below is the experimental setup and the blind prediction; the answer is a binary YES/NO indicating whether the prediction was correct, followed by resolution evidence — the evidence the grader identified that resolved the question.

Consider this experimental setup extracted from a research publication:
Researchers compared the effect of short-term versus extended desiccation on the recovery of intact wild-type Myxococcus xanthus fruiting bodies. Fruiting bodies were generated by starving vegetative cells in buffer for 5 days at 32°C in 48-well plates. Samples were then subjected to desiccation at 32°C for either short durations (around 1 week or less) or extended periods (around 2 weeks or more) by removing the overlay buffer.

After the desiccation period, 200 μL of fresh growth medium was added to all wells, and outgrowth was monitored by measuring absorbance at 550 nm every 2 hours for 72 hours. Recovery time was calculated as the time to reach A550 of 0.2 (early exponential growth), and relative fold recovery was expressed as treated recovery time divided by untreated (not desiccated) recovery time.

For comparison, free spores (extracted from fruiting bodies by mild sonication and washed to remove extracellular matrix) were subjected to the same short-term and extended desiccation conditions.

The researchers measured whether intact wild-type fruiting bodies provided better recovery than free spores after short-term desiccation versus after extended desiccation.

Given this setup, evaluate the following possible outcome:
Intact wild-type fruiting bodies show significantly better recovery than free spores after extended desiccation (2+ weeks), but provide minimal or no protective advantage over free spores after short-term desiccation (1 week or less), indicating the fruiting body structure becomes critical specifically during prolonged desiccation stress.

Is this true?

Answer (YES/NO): NO